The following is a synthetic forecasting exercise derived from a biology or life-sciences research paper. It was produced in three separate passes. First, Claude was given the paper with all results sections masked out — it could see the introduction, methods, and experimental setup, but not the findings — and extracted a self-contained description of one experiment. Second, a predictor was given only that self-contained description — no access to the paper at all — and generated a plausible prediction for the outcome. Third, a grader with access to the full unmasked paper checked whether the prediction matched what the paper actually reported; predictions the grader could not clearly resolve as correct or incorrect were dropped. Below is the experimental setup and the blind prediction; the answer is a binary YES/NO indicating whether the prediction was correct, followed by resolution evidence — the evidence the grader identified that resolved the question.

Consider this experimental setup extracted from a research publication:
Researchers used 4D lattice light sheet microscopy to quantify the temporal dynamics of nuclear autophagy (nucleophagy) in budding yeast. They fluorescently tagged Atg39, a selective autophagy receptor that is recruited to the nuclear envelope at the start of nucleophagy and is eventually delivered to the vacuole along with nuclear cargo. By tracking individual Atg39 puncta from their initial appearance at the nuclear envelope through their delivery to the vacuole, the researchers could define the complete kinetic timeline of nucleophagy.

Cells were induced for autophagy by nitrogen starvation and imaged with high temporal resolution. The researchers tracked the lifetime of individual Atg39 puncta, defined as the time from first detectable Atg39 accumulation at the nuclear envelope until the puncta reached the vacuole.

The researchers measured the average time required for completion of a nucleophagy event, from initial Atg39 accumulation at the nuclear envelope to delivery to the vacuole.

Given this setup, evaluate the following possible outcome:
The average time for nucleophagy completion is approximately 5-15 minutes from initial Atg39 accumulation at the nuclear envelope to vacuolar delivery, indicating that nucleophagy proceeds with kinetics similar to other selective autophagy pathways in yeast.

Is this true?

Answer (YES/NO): NO